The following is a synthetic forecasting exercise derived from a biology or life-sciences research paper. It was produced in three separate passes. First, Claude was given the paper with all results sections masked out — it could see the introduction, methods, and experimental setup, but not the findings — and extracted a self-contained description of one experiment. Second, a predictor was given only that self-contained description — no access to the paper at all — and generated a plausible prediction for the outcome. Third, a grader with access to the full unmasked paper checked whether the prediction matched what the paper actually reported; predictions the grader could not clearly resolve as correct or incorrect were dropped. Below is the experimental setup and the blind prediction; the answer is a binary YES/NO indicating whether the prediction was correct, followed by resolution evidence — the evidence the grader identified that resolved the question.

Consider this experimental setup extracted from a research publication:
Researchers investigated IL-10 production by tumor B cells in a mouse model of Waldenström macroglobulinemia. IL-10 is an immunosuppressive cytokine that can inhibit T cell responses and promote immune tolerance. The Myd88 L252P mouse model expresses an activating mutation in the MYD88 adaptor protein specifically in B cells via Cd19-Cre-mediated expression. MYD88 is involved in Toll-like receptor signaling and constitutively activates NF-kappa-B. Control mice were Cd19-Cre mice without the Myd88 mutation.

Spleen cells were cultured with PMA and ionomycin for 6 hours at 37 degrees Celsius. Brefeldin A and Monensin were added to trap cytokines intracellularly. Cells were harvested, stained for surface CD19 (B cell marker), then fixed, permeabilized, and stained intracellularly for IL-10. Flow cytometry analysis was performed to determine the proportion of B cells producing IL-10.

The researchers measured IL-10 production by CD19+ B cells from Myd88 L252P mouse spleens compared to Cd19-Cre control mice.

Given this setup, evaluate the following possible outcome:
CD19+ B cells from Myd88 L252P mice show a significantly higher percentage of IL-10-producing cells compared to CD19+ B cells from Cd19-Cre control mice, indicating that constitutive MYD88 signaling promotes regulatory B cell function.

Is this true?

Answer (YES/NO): YES